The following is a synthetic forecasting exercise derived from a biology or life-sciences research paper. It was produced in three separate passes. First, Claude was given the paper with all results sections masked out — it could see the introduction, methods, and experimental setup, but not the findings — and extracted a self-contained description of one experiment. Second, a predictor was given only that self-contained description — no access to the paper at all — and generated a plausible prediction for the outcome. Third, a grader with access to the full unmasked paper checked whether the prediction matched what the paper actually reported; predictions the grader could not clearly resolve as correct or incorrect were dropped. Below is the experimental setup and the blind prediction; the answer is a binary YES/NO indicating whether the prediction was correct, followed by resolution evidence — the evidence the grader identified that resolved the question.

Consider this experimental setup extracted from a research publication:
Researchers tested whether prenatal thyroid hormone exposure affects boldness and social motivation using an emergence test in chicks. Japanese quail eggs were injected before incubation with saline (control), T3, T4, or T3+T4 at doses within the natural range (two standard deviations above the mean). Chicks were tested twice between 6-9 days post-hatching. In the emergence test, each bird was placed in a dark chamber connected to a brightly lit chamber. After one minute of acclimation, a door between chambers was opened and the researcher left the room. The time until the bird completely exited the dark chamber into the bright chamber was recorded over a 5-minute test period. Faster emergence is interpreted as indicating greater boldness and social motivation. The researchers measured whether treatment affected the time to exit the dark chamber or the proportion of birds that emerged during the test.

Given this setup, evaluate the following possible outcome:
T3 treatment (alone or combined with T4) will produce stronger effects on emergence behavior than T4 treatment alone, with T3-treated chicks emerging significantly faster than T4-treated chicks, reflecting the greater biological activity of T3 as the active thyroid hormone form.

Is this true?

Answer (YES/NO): NO